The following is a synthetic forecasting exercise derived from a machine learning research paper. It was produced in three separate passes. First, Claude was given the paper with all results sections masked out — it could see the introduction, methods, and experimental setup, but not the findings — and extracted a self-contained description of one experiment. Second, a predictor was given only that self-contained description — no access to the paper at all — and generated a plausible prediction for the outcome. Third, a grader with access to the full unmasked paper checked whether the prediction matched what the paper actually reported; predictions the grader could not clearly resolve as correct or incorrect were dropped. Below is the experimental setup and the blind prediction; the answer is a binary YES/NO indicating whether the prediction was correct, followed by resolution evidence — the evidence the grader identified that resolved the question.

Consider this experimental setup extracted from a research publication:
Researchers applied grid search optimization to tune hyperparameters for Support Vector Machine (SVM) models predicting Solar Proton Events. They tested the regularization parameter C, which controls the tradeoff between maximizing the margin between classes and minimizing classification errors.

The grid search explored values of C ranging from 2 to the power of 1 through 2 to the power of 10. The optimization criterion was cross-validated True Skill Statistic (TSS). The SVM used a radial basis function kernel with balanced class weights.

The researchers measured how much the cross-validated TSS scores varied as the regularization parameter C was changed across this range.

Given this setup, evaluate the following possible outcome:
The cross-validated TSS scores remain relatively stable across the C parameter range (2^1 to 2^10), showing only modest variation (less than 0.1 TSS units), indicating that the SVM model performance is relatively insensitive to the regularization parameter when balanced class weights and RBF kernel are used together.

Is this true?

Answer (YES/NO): YES